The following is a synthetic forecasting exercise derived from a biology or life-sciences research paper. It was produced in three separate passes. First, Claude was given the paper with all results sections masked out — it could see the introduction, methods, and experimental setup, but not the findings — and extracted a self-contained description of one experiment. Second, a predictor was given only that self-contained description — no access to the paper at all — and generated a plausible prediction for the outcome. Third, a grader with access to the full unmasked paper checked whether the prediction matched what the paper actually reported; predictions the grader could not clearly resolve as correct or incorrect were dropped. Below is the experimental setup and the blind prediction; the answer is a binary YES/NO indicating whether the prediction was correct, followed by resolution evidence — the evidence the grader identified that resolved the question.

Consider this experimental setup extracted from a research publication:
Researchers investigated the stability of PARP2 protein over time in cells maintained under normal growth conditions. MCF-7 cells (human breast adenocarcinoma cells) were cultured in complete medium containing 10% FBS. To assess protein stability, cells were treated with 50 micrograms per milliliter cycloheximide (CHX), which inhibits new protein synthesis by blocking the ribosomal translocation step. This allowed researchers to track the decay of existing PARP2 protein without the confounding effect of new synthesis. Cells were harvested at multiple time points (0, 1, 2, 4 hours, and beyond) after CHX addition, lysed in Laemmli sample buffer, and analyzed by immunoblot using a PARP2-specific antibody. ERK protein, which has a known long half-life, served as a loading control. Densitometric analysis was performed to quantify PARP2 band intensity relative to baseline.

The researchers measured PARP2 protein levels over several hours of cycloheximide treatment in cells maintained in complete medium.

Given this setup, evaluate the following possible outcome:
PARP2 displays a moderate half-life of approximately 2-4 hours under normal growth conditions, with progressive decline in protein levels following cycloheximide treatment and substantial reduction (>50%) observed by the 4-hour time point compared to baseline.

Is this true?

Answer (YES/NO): NO